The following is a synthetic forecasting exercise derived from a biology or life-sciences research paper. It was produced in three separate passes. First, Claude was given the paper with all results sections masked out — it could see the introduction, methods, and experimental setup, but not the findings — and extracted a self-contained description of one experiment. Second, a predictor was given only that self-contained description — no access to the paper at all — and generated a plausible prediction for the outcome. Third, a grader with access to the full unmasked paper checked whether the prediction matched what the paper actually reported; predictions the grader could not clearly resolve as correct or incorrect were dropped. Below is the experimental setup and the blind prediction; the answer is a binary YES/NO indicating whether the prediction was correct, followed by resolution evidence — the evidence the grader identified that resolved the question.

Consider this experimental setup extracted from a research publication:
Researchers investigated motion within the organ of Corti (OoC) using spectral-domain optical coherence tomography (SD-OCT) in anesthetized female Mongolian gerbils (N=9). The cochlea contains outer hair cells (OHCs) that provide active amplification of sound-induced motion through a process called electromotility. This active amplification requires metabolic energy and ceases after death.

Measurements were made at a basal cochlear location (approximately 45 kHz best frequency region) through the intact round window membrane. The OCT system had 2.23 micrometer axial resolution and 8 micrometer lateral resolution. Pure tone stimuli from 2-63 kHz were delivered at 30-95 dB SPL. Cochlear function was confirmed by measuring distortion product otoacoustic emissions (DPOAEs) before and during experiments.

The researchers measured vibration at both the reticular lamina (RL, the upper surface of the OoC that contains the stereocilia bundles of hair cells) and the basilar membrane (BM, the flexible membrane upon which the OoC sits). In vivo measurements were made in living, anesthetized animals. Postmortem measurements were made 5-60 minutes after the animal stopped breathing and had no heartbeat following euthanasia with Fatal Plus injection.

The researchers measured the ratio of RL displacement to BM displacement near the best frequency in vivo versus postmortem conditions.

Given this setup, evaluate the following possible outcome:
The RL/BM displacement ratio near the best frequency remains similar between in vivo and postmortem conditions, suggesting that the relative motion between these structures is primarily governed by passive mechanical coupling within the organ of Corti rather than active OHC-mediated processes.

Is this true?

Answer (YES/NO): NO